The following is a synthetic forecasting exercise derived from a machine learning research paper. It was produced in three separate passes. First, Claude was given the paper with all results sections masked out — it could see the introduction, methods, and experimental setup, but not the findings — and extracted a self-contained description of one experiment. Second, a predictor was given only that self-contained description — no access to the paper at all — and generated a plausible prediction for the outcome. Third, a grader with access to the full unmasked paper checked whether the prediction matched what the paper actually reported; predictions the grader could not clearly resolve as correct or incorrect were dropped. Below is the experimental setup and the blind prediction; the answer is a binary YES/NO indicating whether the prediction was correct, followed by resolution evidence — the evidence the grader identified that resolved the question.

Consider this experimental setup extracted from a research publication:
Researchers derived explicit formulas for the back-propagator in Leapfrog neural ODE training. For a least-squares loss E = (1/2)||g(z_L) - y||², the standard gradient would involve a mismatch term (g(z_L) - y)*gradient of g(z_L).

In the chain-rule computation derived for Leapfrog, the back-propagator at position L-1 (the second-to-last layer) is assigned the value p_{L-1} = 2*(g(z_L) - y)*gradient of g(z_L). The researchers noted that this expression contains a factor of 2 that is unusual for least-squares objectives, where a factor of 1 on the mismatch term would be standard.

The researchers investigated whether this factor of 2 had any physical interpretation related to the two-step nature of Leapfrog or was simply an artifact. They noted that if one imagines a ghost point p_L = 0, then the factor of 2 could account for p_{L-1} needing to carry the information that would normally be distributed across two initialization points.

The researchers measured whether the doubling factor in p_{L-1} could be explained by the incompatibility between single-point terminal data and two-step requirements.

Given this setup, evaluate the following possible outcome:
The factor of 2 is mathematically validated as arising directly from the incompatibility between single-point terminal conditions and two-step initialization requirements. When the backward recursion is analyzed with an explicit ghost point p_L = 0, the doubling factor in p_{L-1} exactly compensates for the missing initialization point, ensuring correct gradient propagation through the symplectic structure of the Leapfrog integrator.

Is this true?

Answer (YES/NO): NO